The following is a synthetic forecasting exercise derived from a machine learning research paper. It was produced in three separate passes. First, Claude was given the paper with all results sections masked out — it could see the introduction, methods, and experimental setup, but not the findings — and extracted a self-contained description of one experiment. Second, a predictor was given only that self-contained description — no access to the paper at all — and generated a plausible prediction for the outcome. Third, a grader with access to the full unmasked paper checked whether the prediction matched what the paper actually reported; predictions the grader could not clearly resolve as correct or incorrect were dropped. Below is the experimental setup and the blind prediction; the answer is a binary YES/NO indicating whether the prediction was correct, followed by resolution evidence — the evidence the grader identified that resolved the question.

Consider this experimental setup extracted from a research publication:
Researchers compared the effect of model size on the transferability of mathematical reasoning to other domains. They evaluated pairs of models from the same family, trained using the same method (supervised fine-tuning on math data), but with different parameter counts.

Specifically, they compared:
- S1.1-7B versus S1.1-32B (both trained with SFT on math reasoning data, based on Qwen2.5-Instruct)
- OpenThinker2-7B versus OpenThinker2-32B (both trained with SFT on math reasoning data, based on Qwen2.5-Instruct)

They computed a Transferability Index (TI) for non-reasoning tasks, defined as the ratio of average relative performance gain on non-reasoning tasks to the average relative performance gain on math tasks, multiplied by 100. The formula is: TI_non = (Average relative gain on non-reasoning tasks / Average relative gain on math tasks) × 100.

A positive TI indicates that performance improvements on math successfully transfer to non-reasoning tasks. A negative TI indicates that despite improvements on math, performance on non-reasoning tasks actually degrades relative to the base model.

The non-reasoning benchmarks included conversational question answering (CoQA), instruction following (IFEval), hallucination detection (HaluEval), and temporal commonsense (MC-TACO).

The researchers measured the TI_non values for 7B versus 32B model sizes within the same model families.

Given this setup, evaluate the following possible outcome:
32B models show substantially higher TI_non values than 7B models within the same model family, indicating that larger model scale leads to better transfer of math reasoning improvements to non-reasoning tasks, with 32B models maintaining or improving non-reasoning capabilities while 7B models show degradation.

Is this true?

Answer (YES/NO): NO